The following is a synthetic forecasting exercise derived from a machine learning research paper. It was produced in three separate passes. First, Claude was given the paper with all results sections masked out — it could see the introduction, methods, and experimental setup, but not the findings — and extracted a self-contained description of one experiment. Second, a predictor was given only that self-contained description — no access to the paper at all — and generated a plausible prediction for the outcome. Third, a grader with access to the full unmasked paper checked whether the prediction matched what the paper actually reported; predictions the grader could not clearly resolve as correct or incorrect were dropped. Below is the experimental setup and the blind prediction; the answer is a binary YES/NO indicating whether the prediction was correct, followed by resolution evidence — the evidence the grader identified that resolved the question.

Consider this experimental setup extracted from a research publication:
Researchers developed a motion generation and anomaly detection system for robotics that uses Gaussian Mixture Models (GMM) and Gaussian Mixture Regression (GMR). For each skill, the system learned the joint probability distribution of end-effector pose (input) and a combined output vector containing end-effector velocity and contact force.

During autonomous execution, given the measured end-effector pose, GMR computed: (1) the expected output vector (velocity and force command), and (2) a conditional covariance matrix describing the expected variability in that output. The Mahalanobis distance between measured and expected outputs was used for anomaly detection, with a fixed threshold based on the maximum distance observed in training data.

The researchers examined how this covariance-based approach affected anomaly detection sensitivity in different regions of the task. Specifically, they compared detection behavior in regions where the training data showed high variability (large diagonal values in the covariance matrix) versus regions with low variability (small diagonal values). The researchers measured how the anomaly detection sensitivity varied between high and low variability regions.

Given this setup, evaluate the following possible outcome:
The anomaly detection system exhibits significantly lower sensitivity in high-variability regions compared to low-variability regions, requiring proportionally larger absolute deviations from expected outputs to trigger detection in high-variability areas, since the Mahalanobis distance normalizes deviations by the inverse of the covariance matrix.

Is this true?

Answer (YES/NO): YES